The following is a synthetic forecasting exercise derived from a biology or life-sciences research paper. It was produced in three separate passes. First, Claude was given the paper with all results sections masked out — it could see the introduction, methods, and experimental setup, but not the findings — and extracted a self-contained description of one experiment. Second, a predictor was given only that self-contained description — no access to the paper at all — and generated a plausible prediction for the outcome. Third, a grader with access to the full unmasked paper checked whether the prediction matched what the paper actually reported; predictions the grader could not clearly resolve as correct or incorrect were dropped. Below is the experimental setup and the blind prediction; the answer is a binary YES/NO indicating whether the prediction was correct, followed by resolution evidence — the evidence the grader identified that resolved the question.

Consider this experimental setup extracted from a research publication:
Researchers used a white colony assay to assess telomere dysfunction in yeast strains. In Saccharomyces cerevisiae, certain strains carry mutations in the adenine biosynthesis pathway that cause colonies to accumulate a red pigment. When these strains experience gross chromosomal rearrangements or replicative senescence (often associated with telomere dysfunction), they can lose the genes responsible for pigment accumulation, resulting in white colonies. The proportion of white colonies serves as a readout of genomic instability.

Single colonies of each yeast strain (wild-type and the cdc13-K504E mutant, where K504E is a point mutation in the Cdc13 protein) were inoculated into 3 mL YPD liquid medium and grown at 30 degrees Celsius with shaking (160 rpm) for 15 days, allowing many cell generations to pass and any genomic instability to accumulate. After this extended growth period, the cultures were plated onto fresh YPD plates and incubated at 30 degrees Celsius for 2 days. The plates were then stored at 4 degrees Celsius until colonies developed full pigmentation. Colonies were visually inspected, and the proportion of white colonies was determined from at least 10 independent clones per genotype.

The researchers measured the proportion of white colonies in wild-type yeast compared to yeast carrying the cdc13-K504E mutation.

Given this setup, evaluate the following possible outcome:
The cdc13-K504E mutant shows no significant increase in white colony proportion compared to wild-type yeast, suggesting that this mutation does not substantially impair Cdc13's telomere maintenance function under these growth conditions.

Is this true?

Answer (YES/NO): NO